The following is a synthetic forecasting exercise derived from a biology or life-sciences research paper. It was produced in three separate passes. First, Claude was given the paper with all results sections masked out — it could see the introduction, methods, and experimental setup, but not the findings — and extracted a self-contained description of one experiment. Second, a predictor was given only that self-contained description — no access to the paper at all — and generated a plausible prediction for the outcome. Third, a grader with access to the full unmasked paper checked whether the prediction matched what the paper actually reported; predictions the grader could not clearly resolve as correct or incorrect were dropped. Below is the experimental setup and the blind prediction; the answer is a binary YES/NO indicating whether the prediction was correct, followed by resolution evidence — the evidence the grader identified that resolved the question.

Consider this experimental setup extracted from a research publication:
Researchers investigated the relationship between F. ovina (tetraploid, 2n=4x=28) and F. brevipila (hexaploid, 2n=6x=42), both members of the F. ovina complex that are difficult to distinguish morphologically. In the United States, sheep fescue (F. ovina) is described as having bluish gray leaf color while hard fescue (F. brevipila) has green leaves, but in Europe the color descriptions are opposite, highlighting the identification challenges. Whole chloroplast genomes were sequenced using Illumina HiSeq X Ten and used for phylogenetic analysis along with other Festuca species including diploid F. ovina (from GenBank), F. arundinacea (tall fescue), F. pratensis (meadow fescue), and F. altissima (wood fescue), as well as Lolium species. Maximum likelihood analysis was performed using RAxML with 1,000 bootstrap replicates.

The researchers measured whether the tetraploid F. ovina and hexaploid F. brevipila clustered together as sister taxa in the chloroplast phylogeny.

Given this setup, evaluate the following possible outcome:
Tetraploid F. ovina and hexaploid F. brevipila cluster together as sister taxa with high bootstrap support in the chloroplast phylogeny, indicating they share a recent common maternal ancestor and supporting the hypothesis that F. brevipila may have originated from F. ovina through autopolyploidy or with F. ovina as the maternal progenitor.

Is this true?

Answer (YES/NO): NO